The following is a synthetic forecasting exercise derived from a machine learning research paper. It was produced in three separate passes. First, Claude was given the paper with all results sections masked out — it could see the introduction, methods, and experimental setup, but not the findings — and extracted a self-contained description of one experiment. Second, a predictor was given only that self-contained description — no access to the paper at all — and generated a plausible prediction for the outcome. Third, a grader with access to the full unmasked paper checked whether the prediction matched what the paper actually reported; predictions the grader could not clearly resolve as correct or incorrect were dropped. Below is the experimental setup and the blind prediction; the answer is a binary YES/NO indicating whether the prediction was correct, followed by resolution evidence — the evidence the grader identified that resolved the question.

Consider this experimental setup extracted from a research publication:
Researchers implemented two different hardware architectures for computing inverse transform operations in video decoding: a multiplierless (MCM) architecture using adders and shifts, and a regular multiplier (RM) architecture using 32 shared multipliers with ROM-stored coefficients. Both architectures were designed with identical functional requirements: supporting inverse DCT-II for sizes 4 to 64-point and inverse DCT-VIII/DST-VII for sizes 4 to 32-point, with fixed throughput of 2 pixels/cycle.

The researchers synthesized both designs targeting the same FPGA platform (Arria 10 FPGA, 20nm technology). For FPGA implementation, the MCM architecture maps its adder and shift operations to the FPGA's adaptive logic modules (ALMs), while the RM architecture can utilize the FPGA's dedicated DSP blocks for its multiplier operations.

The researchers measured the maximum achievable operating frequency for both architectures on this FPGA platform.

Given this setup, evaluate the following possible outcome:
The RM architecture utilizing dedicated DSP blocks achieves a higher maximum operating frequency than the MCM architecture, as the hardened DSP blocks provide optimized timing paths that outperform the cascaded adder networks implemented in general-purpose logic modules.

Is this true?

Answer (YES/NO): YES